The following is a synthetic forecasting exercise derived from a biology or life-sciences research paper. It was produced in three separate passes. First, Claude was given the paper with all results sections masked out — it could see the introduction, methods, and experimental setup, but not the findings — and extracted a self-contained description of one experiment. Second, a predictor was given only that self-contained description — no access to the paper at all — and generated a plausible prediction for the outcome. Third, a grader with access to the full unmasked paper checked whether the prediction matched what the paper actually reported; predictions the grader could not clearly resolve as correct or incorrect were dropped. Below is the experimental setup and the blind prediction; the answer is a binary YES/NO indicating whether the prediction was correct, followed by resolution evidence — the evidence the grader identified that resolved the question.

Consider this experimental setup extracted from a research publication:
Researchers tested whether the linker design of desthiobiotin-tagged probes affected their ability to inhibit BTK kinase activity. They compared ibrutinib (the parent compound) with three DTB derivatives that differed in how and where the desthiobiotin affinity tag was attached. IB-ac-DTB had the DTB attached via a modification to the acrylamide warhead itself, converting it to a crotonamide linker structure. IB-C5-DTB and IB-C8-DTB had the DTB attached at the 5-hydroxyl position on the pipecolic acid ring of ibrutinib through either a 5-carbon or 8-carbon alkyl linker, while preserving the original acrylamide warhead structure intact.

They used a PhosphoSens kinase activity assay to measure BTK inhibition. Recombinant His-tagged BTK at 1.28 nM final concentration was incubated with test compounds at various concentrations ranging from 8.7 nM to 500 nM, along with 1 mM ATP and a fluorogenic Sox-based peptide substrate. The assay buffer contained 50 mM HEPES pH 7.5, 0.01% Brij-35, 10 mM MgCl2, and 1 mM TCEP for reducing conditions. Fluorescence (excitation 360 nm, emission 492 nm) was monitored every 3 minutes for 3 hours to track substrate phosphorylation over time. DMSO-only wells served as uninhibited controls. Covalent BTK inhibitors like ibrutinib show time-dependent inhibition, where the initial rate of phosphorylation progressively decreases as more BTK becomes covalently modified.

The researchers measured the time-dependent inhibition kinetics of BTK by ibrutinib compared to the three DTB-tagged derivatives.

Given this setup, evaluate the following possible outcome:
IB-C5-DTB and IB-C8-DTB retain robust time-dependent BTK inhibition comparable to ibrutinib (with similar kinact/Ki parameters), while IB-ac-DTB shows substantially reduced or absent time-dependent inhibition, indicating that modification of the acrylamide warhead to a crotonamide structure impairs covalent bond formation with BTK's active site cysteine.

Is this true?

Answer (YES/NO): YES